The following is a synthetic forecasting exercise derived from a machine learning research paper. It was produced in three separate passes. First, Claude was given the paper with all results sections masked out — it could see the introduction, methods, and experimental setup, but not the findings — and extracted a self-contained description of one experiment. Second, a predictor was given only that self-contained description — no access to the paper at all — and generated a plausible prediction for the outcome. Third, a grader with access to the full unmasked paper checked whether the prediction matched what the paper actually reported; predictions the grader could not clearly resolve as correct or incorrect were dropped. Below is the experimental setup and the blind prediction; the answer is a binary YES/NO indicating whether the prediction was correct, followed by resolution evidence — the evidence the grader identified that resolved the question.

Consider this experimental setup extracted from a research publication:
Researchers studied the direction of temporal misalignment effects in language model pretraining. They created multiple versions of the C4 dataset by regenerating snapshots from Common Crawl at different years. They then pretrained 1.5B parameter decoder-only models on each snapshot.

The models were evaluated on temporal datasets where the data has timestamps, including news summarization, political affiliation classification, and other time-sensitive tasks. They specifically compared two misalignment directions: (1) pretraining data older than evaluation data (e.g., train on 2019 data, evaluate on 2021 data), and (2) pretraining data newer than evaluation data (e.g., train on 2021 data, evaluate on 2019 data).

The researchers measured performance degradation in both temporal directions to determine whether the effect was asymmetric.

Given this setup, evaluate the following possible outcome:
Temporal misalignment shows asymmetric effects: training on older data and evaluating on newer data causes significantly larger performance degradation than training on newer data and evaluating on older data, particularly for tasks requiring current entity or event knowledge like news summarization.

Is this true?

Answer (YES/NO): YES